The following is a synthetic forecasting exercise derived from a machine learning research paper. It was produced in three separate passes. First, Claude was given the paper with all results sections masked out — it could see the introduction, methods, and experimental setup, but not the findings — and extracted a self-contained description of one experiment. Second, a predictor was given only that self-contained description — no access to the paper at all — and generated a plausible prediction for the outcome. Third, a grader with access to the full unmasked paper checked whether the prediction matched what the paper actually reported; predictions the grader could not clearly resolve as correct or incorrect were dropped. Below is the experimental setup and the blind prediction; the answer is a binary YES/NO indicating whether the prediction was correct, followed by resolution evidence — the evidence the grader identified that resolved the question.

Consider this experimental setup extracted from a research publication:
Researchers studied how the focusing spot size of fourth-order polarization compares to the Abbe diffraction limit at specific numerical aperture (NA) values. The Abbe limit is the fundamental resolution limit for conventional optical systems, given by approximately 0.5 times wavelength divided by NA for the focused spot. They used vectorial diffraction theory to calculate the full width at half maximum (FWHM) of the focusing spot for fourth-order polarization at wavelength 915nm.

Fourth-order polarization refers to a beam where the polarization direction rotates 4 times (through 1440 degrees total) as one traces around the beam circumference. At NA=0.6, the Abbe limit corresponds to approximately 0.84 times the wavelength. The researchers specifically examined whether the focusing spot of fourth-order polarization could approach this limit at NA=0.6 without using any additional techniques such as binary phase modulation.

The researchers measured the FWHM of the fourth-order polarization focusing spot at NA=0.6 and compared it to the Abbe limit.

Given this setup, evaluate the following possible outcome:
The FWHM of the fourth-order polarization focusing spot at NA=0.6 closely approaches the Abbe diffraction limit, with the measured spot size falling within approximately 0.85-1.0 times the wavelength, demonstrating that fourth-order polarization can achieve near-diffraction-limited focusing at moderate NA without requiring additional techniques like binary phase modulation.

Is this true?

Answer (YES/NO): YES